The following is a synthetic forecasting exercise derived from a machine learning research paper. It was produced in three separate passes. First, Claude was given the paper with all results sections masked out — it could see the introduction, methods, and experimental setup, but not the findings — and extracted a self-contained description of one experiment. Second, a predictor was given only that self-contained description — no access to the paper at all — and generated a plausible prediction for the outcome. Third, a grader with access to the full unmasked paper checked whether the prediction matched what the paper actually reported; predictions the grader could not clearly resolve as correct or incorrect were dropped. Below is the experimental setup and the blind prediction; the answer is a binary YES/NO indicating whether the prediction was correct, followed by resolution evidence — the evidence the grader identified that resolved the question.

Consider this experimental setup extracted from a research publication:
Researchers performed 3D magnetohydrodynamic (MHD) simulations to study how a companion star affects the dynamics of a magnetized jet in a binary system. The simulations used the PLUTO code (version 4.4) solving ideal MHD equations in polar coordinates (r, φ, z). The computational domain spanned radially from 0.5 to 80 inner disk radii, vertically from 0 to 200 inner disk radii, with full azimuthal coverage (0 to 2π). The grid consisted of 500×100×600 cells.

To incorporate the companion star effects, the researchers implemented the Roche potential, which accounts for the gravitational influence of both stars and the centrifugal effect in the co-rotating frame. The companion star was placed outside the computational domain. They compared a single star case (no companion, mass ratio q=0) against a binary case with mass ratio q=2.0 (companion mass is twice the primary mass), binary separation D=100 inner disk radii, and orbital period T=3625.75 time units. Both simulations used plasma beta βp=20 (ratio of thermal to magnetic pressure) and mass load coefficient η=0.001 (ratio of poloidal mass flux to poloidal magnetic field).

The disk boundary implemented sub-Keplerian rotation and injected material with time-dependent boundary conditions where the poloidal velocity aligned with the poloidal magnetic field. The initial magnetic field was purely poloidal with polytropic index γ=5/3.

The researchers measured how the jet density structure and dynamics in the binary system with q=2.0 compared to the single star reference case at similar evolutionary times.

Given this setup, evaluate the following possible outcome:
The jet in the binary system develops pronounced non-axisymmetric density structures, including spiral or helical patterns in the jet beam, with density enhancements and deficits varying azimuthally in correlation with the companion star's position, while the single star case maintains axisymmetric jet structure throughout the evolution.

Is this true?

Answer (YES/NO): NO